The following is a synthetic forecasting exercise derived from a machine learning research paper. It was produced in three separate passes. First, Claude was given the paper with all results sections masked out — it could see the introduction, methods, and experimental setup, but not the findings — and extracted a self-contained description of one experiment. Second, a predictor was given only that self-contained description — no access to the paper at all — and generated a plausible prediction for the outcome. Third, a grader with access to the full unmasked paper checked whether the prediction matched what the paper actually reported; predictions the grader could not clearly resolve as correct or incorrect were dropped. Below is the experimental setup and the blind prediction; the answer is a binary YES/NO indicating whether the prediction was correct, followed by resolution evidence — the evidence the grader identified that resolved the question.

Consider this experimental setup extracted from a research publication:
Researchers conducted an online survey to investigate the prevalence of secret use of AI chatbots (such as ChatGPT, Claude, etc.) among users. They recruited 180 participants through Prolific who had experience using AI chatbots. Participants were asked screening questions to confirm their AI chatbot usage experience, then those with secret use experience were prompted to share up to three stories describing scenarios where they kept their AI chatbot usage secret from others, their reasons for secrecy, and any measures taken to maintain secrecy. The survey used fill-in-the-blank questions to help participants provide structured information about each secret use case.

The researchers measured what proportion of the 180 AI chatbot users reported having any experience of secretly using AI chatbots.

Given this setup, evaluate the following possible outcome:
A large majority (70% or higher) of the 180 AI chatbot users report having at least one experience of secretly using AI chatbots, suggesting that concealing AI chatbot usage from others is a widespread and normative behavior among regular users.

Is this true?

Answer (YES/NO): NO